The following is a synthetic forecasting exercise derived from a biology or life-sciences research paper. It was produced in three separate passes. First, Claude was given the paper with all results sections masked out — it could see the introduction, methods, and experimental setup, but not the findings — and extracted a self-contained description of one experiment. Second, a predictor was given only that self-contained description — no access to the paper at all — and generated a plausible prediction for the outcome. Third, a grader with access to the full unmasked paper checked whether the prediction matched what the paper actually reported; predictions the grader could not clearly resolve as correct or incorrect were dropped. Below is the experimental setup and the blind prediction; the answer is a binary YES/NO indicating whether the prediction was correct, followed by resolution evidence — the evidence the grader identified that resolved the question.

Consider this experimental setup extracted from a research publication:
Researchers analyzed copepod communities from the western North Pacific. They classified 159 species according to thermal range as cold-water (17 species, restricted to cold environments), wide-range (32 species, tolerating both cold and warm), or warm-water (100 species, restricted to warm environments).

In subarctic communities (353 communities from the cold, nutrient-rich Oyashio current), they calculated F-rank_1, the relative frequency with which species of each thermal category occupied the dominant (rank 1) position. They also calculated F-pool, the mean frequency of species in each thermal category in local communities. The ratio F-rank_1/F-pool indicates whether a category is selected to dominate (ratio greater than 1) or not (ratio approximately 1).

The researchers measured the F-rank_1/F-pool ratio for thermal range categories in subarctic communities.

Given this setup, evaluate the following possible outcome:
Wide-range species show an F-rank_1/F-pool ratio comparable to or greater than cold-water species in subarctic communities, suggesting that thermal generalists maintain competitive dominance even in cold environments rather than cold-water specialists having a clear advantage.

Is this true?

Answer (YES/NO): NO